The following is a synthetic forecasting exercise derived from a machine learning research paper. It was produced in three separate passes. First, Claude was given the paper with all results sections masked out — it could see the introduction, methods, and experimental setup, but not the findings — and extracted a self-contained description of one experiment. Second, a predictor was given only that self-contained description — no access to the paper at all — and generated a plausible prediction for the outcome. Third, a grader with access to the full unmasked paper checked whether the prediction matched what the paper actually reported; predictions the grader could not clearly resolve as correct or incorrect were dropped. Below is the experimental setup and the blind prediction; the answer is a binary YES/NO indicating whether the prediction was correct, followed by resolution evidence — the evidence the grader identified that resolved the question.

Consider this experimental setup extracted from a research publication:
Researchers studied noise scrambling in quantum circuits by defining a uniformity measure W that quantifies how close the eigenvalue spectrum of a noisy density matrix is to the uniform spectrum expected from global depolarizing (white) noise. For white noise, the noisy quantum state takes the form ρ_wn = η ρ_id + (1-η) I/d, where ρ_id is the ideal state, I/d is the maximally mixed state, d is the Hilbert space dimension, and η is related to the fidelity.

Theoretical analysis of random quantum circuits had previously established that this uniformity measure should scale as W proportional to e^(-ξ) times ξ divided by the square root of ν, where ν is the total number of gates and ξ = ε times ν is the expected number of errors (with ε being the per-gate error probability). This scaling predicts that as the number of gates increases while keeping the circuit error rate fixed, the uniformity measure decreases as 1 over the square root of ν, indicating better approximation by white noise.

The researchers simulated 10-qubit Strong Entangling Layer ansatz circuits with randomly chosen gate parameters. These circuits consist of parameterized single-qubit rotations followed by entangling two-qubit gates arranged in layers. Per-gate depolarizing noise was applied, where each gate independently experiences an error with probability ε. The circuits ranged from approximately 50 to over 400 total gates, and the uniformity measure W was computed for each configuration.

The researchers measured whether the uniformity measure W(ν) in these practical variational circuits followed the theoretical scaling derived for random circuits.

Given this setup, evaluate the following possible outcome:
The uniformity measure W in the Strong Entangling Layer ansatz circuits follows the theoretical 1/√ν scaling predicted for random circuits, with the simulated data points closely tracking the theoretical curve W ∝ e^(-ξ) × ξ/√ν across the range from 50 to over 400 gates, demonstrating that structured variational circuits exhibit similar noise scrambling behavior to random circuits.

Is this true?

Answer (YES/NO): YES